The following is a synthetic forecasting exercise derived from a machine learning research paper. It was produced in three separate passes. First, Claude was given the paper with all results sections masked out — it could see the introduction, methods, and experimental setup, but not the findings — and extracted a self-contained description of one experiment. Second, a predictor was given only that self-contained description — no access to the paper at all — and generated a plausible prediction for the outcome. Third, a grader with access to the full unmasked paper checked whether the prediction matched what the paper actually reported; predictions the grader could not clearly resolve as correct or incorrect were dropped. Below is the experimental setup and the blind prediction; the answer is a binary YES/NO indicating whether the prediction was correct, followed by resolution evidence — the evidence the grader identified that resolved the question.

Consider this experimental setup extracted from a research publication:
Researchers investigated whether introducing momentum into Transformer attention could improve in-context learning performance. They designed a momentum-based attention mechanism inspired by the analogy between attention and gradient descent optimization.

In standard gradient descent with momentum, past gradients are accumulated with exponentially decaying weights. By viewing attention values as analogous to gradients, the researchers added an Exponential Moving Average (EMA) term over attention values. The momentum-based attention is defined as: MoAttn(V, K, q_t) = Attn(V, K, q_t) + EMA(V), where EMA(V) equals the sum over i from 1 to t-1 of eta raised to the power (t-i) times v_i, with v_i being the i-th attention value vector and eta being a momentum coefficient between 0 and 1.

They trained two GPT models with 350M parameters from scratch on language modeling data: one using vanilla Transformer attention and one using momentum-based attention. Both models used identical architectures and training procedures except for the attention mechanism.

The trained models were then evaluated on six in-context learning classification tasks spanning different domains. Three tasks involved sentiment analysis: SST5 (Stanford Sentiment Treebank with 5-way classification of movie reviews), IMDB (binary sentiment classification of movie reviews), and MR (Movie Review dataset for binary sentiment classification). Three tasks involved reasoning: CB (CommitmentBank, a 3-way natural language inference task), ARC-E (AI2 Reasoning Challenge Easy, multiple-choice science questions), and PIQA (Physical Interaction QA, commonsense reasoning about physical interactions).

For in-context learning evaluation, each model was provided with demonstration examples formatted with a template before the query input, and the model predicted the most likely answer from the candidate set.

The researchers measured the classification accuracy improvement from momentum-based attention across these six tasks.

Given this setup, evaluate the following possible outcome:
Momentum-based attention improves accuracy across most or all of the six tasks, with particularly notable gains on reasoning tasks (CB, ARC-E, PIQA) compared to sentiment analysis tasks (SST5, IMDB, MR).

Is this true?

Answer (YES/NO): NO